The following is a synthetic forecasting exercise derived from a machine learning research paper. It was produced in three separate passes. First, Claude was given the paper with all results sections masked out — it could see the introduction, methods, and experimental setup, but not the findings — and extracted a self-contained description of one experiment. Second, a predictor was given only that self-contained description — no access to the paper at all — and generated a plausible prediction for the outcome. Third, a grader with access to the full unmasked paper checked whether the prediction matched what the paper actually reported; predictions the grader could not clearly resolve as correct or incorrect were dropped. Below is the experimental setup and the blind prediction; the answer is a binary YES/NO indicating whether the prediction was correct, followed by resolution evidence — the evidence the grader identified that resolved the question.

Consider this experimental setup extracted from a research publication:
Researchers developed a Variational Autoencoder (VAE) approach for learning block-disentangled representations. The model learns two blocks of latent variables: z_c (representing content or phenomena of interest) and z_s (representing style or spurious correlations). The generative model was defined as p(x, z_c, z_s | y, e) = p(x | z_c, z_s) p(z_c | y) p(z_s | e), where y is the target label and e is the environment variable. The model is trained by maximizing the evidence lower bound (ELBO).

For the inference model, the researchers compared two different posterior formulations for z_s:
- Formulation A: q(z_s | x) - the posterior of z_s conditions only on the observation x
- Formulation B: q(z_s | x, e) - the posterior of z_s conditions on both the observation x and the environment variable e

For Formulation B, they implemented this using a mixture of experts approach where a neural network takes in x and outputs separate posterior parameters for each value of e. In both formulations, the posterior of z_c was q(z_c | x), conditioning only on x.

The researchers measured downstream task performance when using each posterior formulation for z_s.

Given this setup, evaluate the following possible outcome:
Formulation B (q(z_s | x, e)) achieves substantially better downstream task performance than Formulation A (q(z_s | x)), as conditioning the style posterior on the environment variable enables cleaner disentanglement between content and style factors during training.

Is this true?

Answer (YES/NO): YES